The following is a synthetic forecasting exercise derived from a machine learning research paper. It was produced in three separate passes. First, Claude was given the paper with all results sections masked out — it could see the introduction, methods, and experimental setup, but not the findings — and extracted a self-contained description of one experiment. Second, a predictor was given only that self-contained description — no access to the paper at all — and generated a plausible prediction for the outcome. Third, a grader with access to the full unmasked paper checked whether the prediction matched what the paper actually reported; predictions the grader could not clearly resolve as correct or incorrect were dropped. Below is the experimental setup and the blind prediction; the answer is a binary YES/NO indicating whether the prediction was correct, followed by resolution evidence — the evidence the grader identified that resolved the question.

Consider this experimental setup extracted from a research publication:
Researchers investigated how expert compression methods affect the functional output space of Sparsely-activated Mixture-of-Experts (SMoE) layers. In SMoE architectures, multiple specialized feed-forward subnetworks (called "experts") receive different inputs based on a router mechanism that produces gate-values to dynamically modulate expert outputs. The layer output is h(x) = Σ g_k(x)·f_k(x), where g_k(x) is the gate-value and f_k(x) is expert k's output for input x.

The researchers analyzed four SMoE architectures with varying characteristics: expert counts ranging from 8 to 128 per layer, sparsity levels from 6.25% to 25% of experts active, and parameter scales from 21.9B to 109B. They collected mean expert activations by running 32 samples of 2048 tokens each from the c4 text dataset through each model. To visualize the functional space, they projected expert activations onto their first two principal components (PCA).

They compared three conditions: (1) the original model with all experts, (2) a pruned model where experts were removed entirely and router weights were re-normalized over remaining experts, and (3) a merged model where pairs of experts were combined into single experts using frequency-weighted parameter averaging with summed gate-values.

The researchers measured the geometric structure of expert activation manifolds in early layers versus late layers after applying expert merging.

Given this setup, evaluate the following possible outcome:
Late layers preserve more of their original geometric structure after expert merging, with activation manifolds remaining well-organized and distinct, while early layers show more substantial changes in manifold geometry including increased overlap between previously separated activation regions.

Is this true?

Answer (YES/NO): NO